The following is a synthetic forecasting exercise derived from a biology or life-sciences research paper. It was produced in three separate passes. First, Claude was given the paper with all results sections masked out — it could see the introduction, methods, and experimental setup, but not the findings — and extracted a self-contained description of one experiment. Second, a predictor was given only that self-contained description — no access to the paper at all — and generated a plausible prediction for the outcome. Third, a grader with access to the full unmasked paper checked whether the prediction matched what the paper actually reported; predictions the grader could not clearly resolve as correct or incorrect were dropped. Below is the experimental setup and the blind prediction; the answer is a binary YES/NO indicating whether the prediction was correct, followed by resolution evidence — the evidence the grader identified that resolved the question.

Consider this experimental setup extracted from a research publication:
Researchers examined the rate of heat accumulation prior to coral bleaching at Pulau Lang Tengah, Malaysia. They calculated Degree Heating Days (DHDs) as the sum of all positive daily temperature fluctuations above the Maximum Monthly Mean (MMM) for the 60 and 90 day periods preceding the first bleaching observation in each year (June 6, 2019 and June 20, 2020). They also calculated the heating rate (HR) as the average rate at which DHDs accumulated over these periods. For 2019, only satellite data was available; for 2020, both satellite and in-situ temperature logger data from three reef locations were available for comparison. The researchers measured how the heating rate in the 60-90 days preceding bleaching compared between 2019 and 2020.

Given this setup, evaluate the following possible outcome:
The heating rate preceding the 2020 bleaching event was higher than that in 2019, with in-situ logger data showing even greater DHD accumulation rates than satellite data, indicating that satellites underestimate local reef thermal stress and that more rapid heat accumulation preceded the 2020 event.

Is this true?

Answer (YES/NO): NO